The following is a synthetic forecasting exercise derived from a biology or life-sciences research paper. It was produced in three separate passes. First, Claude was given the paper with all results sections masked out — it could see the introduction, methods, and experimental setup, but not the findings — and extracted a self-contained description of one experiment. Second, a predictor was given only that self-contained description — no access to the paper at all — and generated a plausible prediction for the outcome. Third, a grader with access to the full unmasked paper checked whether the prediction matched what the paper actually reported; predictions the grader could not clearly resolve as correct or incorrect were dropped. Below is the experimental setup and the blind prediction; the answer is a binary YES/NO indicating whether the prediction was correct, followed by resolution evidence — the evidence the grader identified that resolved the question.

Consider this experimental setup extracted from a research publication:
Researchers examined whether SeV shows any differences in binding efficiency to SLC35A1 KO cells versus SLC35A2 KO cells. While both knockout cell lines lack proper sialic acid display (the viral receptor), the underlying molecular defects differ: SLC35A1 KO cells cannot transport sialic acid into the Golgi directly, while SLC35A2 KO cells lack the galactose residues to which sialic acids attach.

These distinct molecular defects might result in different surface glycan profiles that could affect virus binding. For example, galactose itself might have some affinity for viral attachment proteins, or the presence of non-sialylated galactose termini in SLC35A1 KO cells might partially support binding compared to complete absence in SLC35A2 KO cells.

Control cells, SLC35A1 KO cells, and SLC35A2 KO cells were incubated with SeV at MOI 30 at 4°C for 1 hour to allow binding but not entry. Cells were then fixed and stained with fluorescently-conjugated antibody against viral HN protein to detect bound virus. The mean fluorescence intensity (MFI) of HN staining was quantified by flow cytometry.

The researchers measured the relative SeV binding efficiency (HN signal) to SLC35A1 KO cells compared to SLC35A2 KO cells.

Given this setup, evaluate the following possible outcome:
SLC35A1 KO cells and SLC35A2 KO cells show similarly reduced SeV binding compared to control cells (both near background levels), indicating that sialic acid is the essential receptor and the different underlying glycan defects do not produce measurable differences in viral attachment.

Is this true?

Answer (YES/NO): NO